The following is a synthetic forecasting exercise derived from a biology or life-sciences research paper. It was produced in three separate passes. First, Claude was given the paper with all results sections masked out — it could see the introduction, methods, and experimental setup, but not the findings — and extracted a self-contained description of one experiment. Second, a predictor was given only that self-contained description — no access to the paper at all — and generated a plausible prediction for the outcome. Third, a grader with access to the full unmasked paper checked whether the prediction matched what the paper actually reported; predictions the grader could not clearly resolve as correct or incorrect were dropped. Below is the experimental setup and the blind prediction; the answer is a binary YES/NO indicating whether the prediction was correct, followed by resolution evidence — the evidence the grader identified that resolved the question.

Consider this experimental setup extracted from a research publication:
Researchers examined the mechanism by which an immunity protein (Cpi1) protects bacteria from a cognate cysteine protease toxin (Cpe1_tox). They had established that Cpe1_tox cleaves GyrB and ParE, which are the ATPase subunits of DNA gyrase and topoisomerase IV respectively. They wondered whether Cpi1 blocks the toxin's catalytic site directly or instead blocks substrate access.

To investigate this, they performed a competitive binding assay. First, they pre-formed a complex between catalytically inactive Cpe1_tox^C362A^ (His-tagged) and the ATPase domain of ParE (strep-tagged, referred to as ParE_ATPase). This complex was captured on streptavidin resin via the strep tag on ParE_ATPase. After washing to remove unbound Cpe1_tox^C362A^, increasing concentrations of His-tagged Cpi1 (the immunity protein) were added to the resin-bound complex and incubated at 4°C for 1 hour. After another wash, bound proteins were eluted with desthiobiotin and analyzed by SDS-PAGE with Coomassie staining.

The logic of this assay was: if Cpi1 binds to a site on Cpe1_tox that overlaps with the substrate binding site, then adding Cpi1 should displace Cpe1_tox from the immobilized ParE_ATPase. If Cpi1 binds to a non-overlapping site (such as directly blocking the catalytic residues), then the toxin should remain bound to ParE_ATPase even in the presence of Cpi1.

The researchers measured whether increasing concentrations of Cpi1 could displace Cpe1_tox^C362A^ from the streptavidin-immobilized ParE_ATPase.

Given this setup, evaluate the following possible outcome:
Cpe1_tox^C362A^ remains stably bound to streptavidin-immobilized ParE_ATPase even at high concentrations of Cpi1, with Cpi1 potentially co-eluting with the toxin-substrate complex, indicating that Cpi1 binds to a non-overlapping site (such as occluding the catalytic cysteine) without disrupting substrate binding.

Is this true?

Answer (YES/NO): NO